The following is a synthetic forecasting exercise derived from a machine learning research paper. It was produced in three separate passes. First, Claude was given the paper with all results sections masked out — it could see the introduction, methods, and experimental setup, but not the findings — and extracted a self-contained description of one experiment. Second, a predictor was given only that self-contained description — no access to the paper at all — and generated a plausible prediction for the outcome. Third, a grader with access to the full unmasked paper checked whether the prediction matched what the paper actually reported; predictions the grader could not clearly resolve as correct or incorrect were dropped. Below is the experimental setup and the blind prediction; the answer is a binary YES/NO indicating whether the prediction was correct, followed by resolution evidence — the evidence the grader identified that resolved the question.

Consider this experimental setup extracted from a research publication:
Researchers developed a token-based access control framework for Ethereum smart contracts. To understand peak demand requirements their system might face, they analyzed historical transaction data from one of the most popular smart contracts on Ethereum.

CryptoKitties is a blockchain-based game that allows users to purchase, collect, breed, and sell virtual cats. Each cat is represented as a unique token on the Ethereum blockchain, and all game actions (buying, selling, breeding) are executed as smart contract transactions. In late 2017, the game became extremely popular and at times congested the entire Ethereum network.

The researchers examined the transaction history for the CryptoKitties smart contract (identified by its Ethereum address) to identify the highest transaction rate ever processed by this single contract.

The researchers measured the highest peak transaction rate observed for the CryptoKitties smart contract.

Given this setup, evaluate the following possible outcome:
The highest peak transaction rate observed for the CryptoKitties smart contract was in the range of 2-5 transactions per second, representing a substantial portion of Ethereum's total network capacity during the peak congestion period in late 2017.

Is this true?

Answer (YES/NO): NO